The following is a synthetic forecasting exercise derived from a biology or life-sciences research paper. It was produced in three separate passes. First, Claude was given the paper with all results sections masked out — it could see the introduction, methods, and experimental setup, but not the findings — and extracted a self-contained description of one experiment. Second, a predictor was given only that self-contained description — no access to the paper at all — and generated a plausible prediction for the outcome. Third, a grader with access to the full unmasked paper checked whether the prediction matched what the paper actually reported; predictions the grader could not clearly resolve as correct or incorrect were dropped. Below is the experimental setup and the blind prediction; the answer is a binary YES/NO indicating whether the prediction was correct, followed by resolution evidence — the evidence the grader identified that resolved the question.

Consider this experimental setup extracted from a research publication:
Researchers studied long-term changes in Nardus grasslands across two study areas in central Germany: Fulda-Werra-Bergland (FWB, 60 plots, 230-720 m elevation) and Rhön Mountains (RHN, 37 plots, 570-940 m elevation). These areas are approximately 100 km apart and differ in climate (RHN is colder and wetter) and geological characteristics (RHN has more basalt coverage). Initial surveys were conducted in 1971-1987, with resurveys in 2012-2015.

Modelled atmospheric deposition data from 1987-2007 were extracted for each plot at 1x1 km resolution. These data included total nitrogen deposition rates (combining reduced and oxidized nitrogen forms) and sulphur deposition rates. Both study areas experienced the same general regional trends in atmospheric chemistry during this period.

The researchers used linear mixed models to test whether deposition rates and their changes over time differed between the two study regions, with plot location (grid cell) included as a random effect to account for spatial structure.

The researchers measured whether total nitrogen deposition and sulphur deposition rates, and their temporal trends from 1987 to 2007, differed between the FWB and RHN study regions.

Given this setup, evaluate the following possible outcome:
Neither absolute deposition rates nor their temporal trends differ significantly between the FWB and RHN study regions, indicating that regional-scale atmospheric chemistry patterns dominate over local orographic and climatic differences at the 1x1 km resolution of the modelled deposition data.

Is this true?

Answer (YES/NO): NO